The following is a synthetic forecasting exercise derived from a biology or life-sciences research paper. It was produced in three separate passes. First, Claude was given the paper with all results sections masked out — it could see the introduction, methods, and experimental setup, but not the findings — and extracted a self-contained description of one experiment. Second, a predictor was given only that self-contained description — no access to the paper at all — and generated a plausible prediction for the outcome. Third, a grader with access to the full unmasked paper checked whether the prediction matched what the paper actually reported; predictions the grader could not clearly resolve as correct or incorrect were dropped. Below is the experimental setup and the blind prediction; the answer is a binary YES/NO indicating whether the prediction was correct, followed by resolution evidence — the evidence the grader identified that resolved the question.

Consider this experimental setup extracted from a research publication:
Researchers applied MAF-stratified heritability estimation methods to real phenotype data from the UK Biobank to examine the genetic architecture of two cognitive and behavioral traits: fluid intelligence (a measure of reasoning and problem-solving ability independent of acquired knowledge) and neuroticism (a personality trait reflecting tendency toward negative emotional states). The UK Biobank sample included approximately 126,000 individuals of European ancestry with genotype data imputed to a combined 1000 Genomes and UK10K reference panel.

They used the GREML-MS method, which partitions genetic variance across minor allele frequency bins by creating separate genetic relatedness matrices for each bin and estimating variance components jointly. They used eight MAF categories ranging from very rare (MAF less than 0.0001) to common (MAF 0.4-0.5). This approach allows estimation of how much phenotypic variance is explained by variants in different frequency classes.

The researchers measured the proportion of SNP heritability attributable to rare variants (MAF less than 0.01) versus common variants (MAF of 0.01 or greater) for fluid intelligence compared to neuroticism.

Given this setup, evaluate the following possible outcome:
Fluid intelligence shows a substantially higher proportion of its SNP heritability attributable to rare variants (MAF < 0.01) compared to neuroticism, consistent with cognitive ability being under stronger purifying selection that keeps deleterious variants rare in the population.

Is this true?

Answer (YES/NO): YES